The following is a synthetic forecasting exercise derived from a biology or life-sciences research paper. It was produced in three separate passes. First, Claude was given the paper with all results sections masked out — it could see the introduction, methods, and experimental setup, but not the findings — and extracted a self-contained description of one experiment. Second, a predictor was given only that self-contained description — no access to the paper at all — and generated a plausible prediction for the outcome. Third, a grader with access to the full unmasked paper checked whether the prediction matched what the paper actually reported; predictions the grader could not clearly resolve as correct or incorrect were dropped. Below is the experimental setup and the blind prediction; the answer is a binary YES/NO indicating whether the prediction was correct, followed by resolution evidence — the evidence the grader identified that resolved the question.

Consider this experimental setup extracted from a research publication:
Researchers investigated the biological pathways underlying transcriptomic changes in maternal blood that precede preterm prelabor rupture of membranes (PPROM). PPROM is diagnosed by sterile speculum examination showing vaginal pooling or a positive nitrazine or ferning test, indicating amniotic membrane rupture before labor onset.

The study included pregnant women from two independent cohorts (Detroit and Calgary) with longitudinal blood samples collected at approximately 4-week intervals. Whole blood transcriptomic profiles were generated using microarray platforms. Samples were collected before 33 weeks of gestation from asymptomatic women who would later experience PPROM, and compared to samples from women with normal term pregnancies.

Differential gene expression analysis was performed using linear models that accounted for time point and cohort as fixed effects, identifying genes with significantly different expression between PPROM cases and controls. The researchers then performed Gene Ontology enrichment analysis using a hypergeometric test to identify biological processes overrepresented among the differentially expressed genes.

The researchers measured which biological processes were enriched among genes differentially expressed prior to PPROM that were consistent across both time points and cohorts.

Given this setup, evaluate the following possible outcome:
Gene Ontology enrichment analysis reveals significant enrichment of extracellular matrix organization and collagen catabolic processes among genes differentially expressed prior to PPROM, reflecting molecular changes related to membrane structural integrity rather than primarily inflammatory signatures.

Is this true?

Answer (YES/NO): NO